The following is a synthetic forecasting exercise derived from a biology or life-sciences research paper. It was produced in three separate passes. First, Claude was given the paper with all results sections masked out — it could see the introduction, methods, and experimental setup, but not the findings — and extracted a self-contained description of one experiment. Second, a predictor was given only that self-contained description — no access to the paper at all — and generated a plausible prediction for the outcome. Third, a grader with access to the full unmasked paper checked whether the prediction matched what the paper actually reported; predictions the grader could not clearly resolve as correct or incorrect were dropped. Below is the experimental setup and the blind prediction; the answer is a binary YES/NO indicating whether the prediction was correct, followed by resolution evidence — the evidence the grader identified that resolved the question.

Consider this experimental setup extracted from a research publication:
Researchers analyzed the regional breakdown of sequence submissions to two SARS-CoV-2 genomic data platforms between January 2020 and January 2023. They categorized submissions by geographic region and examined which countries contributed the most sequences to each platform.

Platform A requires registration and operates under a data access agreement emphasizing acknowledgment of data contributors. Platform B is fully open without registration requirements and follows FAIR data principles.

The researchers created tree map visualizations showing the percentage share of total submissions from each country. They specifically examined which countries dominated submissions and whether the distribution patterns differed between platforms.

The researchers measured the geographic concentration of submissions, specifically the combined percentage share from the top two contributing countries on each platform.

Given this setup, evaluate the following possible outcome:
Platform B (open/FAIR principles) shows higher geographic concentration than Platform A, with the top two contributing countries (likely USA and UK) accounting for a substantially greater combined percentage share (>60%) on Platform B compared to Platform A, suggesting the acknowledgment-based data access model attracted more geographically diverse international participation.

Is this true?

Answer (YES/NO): YES